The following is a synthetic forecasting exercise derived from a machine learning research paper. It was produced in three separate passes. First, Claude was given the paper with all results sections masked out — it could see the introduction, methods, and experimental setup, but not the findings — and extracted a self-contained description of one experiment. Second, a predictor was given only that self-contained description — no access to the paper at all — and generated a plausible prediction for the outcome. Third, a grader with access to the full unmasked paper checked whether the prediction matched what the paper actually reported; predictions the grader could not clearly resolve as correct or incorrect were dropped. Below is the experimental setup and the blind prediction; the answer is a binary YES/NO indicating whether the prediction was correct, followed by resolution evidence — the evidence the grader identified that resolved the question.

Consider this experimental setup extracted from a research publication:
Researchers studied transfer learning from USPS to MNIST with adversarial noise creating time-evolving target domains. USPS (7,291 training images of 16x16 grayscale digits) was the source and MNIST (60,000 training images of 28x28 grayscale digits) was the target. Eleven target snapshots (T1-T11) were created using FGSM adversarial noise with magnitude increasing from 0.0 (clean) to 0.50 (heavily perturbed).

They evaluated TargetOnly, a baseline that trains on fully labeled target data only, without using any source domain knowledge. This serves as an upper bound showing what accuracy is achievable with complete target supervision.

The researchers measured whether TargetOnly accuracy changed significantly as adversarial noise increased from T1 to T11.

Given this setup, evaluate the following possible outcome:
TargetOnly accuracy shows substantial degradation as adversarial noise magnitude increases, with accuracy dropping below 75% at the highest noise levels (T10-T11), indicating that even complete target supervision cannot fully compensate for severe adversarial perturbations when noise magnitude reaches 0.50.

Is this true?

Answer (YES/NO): NO